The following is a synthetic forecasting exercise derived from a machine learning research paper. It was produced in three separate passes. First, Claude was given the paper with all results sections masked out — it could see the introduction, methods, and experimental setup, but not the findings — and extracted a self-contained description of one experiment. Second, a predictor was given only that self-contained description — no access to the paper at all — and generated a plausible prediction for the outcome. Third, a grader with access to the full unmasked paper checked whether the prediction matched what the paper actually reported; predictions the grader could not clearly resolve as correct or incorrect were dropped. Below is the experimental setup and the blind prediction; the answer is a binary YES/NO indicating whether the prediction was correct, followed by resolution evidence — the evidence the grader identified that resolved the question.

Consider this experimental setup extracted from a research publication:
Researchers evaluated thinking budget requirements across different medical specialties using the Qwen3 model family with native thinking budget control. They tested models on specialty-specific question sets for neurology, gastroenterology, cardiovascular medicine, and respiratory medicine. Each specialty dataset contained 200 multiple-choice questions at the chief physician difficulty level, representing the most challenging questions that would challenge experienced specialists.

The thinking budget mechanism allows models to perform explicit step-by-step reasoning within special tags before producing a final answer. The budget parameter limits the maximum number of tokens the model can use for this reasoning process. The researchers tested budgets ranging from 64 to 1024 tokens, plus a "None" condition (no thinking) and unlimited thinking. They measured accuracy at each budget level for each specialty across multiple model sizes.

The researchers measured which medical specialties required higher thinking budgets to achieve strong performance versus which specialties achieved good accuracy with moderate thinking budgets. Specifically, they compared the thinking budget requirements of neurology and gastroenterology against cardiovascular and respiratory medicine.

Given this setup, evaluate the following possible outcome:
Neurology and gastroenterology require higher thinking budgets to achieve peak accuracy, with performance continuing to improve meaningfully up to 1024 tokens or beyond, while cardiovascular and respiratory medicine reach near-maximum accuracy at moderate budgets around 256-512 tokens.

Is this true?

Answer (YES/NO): NO